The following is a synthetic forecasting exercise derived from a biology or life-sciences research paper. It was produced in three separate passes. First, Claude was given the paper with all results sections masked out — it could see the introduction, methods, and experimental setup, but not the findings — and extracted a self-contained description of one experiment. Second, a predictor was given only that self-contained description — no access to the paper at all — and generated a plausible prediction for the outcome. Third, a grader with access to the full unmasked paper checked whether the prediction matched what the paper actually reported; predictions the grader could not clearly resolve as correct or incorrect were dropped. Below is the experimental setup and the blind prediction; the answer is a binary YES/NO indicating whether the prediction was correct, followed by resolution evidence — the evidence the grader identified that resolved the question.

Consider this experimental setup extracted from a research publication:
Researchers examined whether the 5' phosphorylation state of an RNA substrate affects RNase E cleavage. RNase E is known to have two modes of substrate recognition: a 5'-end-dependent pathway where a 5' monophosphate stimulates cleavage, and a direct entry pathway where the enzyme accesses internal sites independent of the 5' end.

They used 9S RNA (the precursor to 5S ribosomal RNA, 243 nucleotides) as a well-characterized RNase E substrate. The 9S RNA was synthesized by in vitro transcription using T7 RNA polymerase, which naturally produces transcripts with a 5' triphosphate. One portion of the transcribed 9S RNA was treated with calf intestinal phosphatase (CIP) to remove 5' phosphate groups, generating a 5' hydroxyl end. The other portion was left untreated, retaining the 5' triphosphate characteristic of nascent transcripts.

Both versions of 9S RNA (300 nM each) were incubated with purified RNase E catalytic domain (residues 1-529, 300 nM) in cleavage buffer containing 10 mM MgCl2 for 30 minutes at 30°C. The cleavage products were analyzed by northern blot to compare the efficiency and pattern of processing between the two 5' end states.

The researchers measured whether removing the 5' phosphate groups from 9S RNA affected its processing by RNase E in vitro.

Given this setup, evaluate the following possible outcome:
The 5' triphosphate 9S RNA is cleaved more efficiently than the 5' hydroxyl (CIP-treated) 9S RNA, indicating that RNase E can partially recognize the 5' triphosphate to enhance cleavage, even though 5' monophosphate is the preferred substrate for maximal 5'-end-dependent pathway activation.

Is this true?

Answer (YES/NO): NO